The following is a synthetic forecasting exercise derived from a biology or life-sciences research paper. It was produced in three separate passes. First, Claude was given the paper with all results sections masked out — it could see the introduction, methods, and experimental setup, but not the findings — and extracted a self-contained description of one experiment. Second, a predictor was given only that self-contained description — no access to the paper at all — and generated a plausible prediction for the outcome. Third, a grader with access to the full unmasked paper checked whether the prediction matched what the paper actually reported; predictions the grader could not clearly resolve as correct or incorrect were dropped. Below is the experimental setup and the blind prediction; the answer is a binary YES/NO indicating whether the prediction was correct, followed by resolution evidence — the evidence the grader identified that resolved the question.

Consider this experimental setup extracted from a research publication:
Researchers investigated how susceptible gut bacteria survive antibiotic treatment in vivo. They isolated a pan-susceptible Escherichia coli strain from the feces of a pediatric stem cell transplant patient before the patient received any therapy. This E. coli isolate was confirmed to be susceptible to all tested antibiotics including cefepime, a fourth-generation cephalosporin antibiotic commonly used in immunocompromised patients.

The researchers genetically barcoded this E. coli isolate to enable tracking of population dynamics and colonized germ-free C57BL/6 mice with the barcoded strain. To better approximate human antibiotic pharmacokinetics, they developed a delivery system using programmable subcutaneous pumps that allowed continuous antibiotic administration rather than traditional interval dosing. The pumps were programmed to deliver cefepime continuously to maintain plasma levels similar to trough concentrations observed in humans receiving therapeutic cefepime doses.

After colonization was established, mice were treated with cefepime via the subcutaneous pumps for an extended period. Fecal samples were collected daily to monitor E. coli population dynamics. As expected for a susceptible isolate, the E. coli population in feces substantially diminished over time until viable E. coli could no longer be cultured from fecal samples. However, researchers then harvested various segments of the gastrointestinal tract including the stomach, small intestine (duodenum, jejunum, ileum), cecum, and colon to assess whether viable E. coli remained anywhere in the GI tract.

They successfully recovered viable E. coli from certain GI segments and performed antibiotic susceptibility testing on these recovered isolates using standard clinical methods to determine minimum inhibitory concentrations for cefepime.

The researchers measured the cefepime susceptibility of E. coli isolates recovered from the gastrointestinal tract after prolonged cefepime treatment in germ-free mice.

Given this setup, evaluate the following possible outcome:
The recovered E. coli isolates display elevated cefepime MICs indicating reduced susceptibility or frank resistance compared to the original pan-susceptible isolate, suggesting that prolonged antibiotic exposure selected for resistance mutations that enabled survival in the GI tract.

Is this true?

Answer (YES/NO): NO